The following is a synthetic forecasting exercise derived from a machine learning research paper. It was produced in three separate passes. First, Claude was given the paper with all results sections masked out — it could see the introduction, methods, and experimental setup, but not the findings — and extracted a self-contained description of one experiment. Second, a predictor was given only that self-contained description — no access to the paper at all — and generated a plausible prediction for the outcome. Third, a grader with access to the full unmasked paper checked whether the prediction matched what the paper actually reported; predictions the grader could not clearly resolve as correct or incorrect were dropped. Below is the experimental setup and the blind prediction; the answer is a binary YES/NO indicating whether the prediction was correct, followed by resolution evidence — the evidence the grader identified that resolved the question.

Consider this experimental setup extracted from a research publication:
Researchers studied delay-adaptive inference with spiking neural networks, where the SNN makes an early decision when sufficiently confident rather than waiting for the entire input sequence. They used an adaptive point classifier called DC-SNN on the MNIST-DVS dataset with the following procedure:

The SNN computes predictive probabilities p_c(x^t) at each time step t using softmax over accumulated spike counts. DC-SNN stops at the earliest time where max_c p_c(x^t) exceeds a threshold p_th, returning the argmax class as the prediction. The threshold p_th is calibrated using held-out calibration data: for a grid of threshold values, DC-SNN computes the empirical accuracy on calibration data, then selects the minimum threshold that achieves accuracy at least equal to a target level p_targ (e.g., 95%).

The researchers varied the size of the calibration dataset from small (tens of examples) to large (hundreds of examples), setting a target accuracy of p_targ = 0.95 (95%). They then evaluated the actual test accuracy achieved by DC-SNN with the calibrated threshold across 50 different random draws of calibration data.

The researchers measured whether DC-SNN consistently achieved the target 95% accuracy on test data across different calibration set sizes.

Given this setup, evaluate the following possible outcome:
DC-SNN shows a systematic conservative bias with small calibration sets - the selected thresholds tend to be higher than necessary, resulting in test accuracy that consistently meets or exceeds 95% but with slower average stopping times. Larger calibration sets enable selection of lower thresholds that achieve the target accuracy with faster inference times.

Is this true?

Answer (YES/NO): NO